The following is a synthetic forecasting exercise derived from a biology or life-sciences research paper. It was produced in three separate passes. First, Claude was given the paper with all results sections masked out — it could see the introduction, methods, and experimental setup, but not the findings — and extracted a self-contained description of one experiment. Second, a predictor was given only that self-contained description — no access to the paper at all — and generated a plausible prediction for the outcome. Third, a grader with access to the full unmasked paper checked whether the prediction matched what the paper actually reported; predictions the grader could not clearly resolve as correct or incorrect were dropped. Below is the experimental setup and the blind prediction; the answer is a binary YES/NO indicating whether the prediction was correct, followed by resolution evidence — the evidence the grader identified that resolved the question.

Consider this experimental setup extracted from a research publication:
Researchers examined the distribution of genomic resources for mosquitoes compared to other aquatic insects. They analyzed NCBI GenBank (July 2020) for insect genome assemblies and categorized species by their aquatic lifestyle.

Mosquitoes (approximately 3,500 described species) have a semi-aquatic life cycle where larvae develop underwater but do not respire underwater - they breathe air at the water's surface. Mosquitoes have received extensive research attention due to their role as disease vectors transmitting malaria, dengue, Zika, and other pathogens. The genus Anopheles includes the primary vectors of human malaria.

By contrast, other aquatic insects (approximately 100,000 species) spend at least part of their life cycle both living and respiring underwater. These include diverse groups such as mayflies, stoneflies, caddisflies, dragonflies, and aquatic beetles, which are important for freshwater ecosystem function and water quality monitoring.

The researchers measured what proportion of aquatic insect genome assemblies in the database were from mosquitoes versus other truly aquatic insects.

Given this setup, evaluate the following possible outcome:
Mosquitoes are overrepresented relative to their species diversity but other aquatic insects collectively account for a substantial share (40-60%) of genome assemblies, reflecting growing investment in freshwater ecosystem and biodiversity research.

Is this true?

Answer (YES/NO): NO